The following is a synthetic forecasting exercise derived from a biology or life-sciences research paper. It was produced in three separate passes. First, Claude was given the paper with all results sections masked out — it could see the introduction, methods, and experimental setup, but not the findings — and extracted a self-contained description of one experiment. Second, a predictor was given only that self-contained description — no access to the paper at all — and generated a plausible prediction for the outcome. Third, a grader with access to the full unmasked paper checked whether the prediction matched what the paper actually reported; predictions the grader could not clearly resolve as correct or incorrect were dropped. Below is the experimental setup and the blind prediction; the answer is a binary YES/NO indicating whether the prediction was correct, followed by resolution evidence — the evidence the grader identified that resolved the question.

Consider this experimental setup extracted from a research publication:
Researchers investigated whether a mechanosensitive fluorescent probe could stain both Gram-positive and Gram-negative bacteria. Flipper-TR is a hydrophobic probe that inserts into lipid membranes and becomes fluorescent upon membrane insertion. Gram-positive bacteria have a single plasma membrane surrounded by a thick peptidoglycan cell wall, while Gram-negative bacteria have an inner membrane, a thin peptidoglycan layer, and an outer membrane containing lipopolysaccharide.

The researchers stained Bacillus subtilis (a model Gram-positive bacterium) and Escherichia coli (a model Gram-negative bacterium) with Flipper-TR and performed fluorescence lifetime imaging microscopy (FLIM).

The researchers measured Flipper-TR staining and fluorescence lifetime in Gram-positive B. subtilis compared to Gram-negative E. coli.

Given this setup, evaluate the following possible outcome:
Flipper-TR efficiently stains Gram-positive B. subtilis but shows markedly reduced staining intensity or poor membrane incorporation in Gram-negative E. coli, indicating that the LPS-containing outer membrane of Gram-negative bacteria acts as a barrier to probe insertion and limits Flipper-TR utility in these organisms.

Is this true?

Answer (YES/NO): YES